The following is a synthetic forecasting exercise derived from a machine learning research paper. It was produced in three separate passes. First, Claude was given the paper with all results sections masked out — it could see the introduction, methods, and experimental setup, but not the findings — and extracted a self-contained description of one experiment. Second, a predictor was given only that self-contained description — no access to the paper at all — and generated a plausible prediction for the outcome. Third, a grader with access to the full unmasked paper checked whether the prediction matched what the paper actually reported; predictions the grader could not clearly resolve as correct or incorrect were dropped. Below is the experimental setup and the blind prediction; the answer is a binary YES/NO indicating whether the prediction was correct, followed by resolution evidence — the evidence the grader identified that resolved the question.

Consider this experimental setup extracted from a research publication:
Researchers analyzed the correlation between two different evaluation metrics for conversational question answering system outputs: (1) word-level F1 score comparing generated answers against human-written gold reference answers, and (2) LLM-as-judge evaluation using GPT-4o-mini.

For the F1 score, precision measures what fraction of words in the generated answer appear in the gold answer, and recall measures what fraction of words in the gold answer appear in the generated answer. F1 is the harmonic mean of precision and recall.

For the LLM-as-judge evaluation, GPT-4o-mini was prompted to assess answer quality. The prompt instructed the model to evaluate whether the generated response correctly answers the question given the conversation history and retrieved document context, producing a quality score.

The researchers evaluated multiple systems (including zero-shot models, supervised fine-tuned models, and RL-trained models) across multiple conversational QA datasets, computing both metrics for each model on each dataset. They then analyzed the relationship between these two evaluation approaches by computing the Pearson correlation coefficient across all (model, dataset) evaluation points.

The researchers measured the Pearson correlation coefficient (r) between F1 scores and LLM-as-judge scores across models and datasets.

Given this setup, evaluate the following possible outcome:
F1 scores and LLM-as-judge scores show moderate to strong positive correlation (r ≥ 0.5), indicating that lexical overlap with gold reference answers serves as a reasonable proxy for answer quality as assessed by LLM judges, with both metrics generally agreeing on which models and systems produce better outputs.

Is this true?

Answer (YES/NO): YES